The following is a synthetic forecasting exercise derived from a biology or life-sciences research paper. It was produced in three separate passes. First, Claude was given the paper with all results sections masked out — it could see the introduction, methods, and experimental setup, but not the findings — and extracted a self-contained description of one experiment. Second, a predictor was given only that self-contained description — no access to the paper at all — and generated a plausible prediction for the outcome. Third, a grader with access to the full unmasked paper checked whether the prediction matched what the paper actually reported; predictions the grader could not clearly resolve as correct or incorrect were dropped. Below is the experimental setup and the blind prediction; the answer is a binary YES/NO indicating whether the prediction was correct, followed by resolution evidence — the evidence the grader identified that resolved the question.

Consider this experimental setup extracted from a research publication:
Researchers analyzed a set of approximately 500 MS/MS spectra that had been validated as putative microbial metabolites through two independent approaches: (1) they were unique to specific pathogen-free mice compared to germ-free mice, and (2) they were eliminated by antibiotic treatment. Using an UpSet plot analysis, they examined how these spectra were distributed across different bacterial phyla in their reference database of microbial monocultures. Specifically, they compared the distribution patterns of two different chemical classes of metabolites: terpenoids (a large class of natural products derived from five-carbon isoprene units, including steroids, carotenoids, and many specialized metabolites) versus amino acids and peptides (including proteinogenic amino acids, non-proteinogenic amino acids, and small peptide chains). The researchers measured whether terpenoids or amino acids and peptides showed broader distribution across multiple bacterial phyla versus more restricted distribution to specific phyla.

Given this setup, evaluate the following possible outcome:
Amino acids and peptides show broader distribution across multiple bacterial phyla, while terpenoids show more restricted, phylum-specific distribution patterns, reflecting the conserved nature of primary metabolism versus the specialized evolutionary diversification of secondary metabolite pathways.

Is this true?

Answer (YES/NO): NO